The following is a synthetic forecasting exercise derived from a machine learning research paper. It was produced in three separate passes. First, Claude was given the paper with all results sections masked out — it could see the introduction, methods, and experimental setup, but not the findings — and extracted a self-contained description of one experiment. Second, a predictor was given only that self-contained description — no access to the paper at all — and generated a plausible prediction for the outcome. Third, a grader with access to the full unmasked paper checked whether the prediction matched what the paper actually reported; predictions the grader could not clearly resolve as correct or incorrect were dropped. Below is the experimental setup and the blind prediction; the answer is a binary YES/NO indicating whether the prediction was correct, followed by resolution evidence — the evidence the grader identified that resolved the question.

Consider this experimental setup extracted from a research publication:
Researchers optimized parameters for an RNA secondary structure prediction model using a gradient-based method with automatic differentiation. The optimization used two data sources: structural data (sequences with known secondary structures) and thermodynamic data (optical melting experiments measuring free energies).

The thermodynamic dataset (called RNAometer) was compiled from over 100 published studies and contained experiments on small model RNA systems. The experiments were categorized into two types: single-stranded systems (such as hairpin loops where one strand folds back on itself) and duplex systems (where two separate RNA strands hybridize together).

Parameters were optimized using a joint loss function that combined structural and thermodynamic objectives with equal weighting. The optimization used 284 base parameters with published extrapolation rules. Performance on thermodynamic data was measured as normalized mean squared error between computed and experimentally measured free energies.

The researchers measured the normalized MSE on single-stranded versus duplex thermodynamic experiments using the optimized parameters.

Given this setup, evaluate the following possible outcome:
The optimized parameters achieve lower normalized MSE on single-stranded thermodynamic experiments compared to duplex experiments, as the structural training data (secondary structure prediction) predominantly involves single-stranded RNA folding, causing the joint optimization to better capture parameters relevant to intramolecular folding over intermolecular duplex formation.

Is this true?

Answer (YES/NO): YES